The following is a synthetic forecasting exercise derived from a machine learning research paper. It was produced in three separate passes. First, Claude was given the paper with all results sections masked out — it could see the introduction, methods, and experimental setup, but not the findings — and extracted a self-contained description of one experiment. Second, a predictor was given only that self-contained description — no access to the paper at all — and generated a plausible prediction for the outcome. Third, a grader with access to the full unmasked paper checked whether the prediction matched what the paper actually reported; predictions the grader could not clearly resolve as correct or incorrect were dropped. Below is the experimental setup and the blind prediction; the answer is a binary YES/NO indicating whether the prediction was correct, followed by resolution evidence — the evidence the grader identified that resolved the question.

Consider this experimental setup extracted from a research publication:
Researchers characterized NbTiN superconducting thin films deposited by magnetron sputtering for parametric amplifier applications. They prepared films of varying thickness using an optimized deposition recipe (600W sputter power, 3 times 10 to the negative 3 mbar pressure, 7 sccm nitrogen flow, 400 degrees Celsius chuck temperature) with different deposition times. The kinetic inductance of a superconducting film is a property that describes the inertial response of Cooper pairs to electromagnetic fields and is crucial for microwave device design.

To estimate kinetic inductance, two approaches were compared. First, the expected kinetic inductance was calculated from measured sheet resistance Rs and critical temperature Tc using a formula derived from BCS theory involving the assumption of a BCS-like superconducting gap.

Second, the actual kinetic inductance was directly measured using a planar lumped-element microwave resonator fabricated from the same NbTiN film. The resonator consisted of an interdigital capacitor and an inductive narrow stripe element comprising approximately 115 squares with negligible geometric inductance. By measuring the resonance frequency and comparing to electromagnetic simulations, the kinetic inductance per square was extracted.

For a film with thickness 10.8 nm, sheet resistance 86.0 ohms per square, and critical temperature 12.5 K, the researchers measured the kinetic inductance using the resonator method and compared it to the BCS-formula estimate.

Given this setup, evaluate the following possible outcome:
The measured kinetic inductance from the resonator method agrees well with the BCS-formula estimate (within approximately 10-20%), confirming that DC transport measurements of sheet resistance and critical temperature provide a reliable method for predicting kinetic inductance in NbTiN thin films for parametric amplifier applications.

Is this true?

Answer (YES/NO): YES